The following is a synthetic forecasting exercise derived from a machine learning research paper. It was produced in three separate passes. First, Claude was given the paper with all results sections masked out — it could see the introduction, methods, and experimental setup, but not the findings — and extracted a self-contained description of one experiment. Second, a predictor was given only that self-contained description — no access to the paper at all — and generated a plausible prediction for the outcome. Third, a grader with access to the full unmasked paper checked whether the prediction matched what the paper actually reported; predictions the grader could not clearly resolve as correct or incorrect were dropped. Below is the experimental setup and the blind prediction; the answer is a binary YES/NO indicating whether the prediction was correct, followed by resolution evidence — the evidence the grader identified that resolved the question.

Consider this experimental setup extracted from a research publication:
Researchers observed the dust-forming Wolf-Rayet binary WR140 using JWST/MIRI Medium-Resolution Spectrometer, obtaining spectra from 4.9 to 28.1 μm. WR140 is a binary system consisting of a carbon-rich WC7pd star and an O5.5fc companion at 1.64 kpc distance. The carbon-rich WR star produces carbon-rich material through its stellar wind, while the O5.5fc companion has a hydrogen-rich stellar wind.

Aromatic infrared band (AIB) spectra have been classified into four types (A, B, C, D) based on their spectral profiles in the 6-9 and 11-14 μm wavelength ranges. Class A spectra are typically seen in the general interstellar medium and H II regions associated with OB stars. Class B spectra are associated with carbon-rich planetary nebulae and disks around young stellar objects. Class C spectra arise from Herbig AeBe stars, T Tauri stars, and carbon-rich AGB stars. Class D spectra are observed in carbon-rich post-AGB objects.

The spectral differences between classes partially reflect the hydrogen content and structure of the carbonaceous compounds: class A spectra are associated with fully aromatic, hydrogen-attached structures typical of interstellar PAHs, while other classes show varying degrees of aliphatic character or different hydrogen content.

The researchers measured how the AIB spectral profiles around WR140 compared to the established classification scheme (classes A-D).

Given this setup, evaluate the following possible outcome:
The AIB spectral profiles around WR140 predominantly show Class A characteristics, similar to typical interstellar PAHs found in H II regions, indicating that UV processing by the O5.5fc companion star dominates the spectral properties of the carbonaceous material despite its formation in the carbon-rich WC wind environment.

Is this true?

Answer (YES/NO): NO